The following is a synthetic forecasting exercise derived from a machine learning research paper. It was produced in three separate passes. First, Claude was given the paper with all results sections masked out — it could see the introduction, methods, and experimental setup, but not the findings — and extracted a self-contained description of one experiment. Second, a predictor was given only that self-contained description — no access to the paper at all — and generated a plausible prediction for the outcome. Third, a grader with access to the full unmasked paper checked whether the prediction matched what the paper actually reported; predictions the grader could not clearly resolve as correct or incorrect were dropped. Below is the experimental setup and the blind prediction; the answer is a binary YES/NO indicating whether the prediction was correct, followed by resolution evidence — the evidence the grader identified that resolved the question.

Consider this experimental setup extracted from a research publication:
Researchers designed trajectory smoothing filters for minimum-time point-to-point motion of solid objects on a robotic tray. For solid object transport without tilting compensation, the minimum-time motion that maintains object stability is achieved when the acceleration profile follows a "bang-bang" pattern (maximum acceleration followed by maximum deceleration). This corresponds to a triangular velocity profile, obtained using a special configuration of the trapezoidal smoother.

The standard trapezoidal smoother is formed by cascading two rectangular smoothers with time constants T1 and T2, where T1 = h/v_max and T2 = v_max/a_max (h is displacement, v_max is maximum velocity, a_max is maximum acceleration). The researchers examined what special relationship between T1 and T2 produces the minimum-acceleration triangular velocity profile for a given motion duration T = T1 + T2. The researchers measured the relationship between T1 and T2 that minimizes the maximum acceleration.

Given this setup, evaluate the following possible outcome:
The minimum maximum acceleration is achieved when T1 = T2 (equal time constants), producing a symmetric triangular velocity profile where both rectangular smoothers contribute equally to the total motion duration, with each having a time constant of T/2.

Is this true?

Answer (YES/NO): YES